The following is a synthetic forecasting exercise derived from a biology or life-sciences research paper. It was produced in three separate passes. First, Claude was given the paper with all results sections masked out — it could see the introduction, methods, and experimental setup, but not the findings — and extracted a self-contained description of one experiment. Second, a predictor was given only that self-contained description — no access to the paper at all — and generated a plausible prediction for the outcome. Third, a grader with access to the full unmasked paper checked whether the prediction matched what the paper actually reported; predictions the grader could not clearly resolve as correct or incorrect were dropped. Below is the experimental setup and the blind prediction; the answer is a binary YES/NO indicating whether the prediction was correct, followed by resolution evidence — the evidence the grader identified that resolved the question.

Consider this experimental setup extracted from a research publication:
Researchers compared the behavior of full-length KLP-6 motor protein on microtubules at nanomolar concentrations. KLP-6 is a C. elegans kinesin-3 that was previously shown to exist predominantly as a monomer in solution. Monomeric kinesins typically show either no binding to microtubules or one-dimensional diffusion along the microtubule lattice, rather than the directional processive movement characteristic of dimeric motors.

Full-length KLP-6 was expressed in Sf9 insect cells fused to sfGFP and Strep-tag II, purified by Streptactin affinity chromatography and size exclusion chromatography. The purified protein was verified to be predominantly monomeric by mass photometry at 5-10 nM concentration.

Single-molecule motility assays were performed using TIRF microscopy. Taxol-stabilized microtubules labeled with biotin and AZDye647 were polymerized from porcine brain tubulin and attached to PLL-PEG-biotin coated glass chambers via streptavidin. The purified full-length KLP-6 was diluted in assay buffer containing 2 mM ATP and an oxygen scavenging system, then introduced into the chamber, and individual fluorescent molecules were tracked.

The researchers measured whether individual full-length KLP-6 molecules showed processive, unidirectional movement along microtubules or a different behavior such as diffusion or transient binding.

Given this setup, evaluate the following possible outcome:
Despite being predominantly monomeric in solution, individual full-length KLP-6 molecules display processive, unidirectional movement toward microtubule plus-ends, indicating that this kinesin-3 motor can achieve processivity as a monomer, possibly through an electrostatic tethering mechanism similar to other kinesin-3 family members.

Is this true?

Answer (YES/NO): NO